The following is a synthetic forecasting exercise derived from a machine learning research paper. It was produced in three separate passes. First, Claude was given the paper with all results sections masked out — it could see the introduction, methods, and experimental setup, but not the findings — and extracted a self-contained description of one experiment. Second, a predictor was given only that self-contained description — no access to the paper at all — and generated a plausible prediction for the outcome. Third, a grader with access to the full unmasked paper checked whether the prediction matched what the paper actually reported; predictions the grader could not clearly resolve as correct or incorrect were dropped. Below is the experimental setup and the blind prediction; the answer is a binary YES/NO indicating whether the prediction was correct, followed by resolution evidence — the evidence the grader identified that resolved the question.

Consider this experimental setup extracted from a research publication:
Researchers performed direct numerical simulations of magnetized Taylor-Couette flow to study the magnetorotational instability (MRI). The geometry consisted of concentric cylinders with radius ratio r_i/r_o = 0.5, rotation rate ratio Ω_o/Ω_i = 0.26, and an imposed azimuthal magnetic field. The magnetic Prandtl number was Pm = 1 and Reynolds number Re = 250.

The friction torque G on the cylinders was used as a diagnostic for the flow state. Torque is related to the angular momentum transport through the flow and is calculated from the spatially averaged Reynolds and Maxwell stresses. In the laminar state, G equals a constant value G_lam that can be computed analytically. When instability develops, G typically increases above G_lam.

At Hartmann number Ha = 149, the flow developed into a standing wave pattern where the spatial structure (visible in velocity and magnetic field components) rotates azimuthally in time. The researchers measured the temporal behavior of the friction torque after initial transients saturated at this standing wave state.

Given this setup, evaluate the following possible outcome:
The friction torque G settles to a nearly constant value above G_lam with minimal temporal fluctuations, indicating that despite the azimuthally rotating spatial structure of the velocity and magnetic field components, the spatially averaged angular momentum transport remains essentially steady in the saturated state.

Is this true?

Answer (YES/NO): YES